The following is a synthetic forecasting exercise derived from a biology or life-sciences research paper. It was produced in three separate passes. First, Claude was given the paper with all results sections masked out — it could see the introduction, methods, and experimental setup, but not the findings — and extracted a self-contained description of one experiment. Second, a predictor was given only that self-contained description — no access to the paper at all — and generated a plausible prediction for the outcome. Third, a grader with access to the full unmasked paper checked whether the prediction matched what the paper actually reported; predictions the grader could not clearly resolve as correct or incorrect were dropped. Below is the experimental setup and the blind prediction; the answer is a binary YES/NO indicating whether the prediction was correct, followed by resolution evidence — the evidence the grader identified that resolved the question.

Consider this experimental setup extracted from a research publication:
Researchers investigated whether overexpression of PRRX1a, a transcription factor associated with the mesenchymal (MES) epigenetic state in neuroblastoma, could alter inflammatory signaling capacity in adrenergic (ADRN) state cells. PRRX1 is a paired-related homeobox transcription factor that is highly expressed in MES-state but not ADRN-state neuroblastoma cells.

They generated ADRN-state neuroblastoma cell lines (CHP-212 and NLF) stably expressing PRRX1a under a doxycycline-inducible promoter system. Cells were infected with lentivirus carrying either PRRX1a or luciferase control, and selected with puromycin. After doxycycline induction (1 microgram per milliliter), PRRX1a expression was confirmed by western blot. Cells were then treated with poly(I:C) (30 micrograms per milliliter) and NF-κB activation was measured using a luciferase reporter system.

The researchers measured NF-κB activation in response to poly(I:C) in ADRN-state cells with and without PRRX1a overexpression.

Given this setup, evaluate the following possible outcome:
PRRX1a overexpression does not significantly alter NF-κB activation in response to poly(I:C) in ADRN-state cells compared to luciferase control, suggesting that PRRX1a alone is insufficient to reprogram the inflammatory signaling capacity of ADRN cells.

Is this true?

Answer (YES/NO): NO